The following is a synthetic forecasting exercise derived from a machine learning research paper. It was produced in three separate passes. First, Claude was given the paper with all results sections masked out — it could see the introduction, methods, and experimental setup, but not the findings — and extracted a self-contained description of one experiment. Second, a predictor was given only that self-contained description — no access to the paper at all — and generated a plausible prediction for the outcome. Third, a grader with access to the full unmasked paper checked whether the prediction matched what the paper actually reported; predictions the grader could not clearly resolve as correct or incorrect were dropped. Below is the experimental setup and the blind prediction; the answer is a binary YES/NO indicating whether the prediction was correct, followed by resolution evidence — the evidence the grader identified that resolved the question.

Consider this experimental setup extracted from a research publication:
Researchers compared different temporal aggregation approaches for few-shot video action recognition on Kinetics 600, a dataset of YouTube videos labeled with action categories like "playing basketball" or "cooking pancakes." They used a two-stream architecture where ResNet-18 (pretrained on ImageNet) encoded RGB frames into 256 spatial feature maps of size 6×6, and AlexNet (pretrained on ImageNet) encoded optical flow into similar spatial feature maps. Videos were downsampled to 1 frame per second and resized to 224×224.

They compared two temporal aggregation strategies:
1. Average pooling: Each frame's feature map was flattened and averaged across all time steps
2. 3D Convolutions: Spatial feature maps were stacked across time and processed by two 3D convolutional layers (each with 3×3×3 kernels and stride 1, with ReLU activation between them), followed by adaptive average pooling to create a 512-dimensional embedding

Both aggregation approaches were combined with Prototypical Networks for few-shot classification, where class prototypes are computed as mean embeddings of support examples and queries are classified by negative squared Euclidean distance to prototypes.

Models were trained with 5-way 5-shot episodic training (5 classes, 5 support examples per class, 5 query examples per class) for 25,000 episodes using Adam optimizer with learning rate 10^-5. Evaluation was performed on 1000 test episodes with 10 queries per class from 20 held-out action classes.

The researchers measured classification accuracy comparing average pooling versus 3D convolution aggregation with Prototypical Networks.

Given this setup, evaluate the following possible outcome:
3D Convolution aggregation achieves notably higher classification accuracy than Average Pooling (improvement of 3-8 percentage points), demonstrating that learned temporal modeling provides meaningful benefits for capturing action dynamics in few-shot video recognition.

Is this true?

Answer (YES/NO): NO